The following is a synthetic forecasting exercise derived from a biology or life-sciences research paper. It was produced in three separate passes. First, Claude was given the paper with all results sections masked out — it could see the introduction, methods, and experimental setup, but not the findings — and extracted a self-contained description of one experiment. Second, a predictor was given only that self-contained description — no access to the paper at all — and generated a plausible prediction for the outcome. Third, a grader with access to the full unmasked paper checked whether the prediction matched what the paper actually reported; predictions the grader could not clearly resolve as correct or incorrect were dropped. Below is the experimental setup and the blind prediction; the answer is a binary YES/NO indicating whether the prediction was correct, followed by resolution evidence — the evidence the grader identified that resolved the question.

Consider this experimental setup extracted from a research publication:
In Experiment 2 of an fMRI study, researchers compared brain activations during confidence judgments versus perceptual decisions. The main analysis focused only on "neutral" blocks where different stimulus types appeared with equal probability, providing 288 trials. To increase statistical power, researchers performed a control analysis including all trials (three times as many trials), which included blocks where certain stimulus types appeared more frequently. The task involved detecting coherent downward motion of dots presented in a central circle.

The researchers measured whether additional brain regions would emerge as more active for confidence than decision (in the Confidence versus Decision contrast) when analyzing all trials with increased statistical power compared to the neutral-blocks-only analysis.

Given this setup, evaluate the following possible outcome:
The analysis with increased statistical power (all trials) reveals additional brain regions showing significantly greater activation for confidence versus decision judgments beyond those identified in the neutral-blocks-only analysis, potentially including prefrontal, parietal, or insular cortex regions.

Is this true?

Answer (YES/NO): YES